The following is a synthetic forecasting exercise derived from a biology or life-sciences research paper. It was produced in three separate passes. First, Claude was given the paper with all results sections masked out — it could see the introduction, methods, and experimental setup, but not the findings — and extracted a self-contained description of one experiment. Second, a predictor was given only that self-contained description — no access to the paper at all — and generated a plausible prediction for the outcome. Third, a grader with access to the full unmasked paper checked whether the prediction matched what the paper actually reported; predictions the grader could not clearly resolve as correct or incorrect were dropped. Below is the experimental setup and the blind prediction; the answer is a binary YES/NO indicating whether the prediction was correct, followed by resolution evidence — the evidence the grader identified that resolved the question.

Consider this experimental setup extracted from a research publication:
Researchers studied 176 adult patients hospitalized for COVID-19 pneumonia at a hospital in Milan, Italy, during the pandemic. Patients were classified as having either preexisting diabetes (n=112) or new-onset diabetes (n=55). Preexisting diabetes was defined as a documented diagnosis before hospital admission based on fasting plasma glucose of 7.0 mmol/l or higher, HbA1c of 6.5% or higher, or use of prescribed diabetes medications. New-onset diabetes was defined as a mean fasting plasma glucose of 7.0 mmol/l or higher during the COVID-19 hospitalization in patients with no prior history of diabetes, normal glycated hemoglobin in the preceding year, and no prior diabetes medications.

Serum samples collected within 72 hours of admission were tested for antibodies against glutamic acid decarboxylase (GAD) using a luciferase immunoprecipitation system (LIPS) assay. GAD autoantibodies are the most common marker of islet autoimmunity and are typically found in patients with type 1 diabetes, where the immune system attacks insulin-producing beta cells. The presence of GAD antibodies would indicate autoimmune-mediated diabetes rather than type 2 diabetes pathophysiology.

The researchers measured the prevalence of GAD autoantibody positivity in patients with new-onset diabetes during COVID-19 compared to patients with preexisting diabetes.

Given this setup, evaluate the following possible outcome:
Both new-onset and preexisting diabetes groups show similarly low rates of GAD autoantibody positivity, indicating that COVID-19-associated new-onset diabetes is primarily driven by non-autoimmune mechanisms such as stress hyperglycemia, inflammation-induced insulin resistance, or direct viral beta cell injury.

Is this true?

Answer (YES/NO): YES